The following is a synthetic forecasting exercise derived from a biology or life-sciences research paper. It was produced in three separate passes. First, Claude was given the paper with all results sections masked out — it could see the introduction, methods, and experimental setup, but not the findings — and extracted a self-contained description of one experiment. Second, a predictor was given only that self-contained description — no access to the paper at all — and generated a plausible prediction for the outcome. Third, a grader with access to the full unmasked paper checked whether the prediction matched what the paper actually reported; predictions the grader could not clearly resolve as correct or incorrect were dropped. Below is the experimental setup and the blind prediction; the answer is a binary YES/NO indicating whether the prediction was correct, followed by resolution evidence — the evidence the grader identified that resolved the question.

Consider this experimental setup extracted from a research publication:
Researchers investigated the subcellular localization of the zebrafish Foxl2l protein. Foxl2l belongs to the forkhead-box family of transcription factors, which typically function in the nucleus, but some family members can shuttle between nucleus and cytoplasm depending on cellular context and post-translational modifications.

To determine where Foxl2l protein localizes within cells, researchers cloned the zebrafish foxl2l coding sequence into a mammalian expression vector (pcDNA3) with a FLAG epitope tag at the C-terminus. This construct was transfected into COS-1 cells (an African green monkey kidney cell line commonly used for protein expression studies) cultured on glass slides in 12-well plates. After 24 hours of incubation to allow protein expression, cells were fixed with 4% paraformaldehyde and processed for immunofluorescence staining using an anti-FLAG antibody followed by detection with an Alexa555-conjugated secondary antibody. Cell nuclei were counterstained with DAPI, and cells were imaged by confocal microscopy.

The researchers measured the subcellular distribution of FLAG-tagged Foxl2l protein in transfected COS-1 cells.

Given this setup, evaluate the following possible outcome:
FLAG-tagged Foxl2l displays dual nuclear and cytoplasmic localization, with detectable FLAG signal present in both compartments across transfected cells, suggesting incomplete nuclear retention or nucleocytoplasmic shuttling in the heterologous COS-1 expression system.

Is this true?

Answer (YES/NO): NO